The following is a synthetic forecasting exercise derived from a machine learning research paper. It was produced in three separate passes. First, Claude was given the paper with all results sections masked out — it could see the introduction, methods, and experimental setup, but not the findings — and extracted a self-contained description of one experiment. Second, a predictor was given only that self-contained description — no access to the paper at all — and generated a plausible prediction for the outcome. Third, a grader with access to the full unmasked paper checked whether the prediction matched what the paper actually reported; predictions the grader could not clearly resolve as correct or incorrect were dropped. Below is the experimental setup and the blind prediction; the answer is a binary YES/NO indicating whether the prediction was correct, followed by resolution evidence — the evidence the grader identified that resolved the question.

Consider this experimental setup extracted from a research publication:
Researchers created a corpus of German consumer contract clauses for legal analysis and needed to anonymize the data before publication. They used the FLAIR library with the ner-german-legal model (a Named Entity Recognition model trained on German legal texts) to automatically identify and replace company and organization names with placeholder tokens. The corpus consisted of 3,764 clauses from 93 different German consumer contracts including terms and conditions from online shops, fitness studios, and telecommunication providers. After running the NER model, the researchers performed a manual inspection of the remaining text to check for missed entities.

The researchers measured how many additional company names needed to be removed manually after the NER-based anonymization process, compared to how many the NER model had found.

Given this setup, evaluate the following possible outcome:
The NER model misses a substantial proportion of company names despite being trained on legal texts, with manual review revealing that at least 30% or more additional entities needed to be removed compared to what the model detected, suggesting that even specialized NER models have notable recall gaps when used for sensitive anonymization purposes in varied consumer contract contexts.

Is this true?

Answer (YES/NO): YES